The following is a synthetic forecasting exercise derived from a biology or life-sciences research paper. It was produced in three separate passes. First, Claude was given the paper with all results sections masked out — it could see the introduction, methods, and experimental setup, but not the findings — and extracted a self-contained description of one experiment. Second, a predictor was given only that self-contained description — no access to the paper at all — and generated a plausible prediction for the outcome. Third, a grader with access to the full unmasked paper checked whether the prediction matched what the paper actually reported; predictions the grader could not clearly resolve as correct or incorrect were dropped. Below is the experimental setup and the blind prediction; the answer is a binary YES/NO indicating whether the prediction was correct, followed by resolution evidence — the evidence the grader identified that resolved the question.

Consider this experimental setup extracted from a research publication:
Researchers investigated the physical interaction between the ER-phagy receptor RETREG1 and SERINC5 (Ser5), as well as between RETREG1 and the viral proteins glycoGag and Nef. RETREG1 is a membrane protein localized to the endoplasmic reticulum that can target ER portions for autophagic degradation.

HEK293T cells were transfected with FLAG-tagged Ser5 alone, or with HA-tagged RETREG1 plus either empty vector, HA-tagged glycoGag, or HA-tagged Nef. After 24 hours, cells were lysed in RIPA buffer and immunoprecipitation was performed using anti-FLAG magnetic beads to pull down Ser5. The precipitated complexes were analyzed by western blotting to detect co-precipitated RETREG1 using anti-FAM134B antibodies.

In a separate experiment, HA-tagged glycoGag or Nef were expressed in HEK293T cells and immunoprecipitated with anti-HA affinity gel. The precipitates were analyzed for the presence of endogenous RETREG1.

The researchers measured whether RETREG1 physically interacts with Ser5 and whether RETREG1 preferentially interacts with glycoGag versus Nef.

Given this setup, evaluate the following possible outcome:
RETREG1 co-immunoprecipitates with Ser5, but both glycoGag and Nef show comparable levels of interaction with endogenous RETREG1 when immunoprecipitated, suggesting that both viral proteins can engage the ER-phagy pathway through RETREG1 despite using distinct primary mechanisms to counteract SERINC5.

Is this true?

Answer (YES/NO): NO